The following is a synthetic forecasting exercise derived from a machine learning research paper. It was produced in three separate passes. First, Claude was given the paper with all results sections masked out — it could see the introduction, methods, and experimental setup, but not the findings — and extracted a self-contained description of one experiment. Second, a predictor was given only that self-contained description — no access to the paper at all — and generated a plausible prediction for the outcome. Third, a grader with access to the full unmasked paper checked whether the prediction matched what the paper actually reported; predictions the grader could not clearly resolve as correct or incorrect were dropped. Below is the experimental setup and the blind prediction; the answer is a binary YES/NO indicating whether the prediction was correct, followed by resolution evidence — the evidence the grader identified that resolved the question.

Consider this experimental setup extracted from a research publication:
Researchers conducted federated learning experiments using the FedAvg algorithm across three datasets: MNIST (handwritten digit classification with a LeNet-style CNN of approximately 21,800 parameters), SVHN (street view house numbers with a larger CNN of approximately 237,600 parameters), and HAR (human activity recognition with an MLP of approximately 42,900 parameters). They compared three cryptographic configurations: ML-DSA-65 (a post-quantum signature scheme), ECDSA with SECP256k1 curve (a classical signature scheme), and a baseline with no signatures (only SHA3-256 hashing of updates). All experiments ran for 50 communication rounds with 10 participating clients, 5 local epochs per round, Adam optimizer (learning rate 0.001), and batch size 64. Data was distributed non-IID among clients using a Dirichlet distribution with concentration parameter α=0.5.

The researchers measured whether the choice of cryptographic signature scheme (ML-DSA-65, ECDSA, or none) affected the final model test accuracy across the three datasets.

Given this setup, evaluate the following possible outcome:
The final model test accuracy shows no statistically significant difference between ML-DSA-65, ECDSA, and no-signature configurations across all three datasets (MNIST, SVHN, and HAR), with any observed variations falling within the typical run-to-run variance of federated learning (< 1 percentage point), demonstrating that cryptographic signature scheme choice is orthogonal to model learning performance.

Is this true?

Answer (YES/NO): NO